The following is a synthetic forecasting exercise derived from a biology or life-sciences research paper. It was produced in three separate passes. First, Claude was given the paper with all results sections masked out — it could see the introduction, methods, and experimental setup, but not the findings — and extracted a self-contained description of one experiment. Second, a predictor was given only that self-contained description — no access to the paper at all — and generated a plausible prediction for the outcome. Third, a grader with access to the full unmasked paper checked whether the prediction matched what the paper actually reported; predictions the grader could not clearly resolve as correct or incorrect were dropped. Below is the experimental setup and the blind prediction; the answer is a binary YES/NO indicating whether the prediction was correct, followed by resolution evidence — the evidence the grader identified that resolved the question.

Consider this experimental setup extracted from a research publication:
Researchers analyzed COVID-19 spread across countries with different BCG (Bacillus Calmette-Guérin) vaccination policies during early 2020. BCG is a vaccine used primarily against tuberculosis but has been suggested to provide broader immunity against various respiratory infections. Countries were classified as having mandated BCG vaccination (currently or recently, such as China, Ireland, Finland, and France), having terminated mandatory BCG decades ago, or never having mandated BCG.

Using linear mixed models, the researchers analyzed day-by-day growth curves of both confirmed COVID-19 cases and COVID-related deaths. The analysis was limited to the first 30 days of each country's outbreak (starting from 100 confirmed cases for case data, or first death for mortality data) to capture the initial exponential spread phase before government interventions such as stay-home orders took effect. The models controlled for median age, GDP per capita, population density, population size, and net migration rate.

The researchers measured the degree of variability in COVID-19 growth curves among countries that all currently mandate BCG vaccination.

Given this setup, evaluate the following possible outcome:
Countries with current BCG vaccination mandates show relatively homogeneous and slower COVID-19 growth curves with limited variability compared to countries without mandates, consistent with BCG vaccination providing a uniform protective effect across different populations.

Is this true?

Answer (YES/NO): NO